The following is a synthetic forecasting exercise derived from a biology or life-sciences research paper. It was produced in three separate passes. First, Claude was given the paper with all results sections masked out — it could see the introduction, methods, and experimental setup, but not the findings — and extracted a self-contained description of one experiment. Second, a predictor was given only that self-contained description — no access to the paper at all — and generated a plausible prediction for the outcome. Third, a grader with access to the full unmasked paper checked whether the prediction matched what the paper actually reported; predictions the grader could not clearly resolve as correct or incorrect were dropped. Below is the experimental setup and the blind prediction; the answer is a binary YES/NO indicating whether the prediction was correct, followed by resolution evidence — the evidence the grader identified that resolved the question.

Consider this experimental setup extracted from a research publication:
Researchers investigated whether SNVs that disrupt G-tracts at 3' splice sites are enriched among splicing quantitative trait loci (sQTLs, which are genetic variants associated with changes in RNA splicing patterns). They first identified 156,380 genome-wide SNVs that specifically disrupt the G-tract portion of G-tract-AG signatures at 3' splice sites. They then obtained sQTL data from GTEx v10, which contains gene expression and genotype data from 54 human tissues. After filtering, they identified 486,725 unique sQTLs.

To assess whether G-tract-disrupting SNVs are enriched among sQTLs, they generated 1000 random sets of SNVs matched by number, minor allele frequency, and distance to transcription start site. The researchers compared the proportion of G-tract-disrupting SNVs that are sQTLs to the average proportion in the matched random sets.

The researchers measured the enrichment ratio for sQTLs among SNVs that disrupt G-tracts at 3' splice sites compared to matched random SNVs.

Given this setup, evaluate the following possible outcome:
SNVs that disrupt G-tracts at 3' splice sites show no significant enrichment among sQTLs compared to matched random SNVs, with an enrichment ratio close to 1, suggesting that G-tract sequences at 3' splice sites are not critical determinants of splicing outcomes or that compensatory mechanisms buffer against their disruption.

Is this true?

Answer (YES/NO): NO